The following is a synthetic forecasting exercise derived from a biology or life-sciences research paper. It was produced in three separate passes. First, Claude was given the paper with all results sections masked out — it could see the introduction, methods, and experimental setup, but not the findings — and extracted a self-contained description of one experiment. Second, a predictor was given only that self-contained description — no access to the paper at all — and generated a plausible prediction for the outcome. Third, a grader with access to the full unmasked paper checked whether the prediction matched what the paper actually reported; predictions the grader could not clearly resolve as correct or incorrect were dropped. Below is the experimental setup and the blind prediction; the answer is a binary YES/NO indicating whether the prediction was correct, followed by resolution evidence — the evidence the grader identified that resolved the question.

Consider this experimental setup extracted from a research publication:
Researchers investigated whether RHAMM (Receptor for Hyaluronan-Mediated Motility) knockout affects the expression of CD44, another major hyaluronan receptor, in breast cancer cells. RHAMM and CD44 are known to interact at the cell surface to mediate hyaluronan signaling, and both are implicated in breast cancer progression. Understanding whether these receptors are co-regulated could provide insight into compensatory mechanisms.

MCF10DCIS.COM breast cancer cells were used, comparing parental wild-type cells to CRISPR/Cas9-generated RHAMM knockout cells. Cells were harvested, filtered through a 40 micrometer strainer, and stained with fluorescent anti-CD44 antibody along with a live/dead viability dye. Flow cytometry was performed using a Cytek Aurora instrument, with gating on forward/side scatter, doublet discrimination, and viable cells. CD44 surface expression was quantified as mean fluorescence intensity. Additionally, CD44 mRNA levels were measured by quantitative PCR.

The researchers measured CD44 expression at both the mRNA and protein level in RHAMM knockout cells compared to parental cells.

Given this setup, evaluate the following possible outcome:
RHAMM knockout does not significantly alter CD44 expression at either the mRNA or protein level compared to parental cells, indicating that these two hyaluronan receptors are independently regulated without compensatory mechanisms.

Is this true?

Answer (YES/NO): YES